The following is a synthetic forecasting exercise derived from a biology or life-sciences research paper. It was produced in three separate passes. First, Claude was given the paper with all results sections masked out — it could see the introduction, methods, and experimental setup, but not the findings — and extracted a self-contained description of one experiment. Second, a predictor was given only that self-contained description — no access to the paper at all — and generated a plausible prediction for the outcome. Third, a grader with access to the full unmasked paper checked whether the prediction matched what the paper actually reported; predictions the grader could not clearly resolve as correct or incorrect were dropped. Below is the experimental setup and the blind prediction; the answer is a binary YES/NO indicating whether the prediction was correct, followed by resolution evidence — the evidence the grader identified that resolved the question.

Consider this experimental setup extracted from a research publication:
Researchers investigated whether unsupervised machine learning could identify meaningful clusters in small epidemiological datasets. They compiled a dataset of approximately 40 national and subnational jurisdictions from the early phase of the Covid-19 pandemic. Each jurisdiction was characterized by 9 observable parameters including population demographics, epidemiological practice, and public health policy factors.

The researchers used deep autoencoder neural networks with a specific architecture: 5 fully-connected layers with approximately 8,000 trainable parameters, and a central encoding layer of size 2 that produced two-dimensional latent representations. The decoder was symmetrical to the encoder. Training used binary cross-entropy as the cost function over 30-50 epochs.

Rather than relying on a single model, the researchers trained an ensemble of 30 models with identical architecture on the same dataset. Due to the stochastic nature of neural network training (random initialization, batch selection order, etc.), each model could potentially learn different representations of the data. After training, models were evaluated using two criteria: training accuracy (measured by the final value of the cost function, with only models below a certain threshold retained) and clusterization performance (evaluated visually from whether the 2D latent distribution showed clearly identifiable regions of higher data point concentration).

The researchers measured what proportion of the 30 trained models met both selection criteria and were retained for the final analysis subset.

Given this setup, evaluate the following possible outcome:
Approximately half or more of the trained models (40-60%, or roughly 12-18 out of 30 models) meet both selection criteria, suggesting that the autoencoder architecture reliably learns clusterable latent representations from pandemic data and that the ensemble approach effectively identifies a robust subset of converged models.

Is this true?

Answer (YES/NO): NO